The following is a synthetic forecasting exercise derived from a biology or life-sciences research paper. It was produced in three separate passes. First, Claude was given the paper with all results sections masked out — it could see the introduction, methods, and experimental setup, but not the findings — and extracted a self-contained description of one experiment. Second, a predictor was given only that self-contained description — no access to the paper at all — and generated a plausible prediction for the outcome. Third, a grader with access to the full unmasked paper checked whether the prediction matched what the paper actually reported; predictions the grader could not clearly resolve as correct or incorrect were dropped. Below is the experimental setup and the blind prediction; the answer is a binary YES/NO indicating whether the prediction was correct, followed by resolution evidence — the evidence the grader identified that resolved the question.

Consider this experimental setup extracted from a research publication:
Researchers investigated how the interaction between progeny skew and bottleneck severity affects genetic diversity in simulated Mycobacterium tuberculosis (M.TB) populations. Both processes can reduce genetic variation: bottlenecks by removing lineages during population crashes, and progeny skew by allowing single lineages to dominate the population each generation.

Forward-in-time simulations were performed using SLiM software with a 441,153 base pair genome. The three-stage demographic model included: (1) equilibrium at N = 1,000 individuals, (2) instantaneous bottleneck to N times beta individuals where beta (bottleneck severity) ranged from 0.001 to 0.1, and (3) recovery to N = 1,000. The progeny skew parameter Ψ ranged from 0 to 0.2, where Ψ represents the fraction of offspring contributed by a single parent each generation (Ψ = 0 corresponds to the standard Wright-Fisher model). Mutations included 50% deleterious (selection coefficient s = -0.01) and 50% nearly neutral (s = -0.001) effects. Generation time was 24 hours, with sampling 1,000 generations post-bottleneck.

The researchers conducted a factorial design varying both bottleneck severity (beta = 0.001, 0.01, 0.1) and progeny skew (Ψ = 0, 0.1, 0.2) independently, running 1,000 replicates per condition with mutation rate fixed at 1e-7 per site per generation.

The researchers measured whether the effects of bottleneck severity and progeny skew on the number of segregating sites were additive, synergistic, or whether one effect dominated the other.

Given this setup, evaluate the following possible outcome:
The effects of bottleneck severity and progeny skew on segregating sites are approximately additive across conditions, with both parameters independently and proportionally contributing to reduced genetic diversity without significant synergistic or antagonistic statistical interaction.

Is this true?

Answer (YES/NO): NO